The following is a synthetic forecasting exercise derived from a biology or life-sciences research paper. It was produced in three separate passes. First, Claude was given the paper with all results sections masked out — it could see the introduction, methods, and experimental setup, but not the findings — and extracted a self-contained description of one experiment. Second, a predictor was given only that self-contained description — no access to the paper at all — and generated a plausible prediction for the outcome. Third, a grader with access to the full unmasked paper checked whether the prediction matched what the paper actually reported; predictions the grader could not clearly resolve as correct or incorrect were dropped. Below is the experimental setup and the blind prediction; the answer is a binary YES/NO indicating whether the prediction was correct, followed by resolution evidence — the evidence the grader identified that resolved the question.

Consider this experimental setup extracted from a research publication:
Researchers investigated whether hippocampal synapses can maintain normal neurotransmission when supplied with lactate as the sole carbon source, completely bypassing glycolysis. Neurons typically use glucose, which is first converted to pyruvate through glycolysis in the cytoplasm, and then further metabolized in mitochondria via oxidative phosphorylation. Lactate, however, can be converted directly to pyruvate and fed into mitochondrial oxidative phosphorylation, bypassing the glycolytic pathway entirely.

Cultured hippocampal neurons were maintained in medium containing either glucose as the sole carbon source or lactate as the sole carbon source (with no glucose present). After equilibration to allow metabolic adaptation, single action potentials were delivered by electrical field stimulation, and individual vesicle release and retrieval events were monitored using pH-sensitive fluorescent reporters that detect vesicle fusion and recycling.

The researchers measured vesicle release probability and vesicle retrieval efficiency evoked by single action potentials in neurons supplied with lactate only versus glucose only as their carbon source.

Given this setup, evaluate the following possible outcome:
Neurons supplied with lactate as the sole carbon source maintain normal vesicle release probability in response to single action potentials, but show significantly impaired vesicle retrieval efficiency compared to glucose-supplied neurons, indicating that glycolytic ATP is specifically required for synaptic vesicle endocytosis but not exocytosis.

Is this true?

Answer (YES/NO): NO